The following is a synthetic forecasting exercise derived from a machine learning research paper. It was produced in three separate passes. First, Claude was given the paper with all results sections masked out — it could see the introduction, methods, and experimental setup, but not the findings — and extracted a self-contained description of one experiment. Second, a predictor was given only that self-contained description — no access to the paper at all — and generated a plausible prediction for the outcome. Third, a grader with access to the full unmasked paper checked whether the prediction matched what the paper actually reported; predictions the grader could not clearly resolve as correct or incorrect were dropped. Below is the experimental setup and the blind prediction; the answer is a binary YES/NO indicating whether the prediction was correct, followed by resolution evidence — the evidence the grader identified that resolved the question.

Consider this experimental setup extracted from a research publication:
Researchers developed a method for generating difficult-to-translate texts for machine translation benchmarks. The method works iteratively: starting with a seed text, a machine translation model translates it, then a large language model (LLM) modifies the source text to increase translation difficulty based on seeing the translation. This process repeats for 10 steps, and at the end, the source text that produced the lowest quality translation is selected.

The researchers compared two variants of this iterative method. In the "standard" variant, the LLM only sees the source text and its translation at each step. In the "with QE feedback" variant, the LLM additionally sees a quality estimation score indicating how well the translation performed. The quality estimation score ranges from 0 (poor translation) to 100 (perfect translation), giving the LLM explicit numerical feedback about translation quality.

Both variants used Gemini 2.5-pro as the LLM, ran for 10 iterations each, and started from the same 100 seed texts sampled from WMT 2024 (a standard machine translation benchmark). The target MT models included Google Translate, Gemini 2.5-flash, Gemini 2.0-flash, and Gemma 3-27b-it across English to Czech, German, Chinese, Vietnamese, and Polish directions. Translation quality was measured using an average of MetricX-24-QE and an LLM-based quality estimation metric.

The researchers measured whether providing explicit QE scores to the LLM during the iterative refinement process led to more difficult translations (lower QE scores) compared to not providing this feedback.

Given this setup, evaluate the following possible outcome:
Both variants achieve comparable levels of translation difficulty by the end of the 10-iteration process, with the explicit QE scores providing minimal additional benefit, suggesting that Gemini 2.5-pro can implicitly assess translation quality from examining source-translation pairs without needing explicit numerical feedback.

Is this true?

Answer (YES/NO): NO